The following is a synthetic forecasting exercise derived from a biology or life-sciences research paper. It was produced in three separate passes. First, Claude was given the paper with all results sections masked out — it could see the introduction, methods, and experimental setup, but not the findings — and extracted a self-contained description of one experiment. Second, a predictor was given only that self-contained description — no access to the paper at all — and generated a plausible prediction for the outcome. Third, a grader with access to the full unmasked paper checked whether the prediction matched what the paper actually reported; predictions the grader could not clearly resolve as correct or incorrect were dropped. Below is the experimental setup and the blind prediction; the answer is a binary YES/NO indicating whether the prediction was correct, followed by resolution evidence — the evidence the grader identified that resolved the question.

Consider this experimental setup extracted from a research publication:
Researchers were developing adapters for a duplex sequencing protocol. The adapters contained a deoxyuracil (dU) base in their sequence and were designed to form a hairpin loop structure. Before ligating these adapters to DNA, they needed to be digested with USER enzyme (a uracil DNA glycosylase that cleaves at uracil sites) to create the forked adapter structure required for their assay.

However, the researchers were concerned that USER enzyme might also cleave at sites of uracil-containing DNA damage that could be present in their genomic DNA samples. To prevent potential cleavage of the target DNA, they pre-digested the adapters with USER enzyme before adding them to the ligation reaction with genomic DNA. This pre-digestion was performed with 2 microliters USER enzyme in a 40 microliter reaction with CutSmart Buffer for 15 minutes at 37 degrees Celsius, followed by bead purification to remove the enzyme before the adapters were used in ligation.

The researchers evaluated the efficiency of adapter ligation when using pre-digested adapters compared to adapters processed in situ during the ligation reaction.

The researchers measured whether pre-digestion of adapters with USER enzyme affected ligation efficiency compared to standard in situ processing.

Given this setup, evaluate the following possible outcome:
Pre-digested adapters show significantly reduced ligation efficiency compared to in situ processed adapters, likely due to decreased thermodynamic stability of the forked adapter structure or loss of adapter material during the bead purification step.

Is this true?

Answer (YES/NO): YES